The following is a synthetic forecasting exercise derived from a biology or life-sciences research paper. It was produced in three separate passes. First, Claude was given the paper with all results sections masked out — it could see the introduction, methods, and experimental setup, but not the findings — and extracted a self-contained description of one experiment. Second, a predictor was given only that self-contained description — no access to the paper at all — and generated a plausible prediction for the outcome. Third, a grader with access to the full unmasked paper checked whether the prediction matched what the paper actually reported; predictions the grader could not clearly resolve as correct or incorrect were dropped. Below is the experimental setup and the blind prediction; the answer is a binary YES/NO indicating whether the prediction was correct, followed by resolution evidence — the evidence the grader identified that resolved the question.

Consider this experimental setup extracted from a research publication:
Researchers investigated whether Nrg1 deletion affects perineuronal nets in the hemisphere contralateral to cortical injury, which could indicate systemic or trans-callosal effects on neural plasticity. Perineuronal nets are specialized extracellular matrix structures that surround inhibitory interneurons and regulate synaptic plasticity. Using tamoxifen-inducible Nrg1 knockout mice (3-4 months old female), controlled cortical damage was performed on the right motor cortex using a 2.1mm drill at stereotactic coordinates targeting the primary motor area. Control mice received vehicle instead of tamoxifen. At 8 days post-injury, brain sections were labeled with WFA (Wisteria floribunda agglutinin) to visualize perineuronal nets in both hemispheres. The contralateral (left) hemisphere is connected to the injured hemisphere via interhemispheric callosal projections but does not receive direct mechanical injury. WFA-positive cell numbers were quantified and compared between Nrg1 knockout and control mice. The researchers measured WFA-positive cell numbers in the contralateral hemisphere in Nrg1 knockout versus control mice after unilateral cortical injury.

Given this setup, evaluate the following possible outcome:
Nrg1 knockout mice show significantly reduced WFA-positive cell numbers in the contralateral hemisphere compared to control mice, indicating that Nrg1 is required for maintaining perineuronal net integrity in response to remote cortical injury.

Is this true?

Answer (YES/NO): NO